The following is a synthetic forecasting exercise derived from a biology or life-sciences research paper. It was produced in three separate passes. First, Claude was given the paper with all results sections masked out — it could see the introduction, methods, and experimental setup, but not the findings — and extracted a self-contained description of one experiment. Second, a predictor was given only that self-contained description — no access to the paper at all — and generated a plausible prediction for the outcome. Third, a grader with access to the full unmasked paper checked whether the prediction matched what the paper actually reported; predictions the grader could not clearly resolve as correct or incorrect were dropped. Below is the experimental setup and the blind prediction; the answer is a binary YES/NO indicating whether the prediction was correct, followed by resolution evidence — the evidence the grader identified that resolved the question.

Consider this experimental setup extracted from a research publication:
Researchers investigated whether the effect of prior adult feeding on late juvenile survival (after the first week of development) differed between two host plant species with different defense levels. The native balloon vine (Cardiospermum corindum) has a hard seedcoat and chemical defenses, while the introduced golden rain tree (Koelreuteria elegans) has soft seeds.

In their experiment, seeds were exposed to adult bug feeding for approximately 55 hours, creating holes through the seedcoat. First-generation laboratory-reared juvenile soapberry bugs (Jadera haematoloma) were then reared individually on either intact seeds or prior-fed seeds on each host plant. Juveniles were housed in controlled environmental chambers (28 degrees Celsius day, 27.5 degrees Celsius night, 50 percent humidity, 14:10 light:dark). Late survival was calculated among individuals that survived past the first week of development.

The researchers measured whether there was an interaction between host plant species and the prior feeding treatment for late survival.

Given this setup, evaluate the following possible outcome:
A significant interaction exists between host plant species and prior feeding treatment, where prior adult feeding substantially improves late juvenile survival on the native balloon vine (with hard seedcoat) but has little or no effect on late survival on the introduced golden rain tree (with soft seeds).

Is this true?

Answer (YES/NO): NO